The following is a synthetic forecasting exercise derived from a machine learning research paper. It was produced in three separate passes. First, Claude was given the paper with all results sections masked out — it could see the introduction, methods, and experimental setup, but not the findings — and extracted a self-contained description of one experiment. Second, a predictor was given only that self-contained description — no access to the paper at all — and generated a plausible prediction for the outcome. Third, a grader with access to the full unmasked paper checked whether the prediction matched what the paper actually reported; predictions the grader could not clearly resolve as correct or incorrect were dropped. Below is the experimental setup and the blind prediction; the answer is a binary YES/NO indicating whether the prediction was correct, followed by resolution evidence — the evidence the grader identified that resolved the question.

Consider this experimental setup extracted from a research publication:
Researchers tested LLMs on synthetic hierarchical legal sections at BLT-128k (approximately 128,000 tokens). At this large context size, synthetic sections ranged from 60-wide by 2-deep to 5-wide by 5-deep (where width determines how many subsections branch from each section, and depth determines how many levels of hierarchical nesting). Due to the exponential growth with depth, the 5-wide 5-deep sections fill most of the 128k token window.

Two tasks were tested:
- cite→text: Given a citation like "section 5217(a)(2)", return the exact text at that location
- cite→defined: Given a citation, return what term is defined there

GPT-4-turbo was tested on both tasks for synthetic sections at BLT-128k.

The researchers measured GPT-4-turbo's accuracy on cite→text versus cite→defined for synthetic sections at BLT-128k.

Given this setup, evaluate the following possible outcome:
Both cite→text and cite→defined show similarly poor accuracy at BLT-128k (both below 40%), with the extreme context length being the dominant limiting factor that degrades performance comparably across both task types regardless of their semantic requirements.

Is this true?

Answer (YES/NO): NO